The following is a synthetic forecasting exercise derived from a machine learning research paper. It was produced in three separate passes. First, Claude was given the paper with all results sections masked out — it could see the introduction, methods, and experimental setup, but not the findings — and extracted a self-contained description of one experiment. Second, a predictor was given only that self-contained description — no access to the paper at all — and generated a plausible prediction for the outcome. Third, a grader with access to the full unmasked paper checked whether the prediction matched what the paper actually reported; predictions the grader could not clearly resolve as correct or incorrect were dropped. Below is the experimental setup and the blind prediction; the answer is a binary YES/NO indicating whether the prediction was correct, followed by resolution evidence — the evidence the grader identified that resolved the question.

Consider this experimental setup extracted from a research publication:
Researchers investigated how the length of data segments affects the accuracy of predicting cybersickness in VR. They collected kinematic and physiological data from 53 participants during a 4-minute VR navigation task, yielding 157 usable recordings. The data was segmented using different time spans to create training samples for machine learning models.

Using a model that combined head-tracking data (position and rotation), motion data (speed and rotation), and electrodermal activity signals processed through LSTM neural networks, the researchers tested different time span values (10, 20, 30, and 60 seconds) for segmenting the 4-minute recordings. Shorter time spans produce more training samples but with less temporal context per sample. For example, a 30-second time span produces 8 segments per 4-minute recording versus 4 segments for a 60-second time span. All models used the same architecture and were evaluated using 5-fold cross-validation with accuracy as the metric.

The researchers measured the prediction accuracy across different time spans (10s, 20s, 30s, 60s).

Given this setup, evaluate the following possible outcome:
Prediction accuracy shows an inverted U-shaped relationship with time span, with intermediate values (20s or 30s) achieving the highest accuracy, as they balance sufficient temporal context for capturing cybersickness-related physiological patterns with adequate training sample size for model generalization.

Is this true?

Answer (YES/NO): NO